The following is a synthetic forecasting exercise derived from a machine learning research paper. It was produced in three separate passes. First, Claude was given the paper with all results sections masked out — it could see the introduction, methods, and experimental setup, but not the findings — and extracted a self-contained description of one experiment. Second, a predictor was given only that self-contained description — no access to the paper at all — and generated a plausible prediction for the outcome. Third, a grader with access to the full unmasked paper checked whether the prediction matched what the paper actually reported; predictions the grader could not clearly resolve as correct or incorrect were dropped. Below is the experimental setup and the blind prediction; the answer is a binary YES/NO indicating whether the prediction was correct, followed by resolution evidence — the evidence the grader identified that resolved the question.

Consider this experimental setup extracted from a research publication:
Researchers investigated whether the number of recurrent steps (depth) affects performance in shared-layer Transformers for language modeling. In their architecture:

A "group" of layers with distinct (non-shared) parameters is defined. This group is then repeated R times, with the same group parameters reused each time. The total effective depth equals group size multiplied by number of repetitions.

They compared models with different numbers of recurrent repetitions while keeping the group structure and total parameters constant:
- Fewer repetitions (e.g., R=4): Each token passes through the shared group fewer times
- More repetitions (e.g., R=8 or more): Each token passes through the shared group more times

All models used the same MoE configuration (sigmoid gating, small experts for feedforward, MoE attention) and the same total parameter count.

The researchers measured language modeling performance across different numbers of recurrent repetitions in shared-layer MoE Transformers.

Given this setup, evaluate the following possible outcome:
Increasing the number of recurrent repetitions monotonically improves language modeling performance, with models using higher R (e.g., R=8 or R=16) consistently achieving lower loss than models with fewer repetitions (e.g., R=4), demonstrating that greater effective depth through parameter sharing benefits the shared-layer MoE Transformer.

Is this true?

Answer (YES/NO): NO